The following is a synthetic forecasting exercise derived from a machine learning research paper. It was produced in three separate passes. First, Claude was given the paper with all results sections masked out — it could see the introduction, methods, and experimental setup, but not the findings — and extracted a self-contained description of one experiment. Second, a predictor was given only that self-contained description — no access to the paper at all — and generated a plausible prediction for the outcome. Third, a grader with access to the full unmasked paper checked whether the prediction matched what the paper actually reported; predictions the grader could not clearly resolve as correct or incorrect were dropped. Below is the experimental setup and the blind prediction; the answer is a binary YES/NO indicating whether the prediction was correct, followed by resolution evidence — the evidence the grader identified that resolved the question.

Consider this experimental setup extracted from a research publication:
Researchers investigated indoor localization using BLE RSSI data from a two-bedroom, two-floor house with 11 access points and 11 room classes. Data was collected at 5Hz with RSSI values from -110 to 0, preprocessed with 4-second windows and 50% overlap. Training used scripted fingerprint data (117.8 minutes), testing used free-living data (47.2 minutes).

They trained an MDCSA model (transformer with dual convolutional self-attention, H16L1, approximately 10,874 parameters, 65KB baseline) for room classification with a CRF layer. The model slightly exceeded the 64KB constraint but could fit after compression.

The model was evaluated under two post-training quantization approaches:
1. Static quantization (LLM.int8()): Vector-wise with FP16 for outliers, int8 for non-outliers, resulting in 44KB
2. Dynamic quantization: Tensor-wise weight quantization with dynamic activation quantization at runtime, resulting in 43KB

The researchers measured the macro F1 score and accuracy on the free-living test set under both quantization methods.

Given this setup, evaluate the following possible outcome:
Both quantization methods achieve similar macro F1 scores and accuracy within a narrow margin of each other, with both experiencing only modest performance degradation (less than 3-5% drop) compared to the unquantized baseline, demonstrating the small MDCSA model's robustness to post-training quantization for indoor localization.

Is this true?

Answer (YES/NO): YES